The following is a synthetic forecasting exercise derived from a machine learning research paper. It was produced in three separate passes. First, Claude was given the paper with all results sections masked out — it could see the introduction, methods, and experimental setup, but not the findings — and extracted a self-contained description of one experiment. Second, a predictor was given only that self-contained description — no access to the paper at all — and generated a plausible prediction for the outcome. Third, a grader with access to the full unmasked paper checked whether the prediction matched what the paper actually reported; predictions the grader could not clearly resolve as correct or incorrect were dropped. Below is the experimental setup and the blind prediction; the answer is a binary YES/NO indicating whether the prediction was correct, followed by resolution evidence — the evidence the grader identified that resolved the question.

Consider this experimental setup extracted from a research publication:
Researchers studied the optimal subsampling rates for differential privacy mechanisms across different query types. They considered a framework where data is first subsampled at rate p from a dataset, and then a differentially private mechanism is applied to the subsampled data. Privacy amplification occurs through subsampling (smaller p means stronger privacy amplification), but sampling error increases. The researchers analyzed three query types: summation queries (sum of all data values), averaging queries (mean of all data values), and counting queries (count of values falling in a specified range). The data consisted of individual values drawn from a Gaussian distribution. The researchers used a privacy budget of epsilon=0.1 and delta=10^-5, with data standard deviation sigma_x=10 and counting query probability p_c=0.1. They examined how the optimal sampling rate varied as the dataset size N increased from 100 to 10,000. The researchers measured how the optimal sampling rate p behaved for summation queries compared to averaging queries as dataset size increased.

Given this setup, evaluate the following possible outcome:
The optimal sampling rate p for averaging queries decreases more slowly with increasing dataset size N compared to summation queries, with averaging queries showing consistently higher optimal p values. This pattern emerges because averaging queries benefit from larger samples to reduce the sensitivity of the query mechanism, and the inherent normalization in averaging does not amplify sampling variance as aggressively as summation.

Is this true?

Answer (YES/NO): NO